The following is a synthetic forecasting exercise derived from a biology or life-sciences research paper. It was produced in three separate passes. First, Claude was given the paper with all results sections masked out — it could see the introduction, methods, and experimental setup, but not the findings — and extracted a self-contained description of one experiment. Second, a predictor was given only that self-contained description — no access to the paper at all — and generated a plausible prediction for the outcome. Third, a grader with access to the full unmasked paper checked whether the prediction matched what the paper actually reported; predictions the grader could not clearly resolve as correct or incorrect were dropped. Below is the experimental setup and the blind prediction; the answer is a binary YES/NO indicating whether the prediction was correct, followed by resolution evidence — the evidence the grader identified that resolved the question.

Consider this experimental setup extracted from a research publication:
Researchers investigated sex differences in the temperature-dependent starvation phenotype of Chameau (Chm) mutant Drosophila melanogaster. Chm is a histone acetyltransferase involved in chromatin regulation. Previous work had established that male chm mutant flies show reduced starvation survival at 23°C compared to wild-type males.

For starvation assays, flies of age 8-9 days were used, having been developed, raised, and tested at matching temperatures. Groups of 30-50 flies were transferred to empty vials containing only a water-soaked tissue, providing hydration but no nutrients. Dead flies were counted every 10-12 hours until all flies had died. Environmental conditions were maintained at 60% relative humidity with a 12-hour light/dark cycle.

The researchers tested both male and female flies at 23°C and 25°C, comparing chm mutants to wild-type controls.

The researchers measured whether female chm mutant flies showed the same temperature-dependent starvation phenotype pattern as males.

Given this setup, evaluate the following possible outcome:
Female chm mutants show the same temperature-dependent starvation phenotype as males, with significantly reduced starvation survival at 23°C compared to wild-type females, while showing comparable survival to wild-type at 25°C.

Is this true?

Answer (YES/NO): YES